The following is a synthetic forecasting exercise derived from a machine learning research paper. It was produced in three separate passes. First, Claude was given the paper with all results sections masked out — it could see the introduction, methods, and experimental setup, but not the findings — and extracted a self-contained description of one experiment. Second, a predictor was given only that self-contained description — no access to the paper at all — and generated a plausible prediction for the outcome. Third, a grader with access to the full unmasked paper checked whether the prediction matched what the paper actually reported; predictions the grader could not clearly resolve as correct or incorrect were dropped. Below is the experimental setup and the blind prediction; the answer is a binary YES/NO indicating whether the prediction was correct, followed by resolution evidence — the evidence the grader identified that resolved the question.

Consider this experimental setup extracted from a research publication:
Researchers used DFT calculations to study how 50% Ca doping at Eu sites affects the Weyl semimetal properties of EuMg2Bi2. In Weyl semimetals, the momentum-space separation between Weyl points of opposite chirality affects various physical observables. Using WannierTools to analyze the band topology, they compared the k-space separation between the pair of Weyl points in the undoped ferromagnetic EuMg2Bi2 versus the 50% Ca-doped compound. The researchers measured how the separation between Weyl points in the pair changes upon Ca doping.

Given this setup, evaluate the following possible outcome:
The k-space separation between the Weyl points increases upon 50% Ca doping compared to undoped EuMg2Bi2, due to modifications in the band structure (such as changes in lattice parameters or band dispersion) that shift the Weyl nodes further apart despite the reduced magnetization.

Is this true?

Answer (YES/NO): NO